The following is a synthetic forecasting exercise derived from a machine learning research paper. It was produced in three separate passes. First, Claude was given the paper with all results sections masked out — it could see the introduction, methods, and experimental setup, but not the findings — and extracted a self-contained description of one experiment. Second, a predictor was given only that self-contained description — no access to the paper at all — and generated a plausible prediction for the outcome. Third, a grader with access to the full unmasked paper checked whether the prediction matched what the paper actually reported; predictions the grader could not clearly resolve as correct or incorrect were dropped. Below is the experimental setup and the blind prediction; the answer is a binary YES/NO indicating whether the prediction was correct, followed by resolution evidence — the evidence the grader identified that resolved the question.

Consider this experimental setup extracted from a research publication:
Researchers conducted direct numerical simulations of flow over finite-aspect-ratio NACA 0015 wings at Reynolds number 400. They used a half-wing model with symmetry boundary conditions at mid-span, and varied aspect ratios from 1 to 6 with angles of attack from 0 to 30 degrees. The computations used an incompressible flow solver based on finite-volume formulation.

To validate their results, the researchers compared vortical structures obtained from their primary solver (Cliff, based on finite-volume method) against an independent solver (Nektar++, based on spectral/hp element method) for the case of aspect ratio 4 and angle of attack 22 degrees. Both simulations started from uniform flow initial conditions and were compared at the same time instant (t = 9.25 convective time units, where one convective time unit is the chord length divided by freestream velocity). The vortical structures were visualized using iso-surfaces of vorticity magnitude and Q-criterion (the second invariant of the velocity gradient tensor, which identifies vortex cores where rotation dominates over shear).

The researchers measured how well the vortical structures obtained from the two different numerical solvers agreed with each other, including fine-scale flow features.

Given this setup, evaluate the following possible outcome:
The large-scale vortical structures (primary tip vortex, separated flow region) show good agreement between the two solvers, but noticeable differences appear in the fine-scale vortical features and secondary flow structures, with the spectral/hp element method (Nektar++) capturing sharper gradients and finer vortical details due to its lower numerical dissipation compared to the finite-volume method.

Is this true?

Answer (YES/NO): NO